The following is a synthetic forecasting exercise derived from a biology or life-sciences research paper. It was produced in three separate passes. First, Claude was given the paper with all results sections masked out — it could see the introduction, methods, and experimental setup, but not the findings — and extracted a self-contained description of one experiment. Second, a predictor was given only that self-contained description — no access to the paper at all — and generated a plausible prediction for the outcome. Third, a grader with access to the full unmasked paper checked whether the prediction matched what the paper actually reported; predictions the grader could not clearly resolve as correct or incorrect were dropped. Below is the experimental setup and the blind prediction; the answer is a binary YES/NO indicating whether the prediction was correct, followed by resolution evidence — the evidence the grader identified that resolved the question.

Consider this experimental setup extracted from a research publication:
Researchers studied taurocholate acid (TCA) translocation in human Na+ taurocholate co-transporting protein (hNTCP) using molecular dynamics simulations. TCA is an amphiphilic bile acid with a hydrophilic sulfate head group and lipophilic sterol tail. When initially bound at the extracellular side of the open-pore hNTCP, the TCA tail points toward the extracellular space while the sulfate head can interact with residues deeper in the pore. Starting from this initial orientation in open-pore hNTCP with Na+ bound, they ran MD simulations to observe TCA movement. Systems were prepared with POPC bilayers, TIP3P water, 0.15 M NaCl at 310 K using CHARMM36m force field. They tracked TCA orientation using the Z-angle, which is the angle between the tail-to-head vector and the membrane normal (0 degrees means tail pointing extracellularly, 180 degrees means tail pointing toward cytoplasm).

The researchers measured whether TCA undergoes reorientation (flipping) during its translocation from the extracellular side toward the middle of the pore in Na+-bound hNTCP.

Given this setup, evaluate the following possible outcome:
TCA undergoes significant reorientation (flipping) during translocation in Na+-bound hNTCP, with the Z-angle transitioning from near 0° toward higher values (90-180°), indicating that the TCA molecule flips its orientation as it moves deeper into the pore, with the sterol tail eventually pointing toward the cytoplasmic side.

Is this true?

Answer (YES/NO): YES